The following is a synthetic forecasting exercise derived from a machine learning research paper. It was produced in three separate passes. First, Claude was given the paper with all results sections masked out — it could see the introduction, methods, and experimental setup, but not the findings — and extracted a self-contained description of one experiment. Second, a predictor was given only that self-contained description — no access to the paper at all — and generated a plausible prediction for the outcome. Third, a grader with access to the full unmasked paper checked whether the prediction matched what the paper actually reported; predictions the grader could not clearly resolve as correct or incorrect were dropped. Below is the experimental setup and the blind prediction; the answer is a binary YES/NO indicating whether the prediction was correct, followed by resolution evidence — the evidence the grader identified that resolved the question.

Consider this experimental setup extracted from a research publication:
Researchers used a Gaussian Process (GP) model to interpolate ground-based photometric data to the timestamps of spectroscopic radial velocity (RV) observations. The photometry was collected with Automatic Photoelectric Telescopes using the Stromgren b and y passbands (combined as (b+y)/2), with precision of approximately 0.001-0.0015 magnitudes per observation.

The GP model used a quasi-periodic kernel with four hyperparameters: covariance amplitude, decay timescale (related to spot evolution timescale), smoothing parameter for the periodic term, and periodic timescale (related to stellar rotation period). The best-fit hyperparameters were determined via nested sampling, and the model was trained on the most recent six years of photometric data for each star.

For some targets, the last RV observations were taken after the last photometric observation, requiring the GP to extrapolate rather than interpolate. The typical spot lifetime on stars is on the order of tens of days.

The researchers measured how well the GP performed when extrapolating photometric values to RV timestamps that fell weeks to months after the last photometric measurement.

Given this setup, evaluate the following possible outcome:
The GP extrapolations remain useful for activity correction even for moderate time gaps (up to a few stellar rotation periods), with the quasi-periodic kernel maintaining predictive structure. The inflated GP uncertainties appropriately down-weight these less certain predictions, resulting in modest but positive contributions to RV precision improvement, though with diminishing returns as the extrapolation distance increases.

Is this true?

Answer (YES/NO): NO